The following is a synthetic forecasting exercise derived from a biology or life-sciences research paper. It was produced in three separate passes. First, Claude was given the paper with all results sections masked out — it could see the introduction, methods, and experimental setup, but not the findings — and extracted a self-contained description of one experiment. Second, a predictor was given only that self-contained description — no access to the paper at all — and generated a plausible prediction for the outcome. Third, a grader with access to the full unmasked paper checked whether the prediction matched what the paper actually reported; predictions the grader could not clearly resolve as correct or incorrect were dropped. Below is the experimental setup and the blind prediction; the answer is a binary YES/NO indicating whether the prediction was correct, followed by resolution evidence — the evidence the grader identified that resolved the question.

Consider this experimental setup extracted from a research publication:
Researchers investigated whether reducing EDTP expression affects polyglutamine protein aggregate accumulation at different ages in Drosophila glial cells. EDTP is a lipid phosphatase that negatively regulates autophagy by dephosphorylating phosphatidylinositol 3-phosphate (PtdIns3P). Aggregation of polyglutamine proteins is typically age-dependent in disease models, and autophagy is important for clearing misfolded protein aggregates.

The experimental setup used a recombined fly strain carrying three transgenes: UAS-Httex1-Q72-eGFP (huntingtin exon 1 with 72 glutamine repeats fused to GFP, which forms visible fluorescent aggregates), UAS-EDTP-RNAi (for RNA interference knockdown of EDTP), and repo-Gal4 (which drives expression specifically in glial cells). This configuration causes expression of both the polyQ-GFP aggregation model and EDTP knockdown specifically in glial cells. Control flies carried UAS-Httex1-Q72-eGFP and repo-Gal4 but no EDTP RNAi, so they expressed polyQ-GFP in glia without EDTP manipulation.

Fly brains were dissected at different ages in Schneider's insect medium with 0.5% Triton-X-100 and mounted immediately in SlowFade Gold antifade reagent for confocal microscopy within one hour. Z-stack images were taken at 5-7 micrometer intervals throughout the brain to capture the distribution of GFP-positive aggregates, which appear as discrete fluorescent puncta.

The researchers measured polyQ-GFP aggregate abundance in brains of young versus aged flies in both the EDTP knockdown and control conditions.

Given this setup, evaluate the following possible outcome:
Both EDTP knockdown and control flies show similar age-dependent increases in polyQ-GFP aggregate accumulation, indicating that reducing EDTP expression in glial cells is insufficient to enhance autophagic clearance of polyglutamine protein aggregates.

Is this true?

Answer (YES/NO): NO